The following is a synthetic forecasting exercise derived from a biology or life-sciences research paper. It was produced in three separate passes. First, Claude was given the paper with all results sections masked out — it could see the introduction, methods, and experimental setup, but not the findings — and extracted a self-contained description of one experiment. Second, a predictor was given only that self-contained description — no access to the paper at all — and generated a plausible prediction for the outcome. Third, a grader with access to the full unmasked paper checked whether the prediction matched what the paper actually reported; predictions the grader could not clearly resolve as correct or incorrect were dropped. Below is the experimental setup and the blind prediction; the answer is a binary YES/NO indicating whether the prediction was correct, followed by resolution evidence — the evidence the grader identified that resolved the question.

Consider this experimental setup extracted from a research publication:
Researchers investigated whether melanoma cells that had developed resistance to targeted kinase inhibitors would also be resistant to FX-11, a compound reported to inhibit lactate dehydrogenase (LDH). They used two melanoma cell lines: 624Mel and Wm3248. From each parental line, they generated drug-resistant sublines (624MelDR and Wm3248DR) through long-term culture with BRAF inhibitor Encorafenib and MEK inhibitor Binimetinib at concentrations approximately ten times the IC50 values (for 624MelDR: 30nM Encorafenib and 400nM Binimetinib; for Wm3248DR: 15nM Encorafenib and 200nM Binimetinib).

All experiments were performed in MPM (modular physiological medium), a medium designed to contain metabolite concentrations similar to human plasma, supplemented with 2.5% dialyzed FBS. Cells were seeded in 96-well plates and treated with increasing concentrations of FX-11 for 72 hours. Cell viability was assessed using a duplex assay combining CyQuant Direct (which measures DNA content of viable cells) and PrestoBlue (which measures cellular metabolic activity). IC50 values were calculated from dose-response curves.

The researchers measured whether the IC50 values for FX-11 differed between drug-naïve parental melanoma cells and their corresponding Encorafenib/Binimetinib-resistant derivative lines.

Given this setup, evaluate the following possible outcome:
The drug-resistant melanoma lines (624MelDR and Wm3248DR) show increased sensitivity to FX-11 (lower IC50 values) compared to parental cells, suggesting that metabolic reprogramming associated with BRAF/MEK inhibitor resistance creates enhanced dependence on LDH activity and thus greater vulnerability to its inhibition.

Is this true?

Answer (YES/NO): NO